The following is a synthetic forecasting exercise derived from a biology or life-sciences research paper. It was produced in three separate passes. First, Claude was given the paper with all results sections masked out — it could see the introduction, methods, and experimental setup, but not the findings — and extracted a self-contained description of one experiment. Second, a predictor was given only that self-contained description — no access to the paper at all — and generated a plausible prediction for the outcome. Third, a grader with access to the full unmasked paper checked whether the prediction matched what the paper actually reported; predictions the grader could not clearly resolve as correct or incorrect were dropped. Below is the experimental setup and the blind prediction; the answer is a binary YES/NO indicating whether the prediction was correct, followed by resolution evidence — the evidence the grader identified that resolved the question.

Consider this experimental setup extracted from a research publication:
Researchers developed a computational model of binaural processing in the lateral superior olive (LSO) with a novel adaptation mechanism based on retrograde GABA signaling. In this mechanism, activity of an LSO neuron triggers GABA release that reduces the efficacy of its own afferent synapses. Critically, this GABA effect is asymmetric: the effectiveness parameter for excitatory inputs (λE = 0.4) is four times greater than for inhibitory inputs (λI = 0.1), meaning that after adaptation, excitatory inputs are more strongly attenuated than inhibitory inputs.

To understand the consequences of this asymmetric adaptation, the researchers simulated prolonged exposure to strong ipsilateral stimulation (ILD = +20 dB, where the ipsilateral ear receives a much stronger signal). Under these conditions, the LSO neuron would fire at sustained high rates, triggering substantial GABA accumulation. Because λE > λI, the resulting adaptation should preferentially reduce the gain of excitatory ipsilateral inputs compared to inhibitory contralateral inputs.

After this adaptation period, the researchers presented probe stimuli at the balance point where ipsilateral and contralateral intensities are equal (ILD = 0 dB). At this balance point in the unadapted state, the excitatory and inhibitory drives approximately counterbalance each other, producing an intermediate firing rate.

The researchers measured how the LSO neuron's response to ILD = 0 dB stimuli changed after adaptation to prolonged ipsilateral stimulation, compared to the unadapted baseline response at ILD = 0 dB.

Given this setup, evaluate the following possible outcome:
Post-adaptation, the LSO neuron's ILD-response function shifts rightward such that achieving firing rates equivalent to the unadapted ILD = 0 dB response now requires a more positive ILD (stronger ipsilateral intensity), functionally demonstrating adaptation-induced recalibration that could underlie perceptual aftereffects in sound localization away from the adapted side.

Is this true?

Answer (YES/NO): YES